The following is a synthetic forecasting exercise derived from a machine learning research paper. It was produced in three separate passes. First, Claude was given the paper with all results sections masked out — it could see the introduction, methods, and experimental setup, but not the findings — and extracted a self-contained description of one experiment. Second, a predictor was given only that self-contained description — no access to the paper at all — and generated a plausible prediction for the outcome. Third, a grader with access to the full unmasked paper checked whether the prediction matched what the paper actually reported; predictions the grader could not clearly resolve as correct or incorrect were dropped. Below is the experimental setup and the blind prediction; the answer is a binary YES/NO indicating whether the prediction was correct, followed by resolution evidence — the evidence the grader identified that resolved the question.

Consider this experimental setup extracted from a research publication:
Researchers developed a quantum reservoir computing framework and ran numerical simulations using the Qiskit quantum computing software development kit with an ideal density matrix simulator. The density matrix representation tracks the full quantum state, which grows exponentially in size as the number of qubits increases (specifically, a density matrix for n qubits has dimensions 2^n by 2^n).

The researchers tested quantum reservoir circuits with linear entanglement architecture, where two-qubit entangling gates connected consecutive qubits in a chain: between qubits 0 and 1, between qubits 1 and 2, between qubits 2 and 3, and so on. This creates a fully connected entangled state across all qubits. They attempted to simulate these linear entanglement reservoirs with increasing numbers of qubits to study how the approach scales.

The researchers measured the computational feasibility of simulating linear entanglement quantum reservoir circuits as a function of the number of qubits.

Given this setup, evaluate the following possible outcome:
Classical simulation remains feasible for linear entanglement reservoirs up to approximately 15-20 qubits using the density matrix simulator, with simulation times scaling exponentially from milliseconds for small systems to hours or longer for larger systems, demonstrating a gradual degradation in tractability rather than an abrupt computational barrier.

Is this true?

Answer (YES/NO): NO